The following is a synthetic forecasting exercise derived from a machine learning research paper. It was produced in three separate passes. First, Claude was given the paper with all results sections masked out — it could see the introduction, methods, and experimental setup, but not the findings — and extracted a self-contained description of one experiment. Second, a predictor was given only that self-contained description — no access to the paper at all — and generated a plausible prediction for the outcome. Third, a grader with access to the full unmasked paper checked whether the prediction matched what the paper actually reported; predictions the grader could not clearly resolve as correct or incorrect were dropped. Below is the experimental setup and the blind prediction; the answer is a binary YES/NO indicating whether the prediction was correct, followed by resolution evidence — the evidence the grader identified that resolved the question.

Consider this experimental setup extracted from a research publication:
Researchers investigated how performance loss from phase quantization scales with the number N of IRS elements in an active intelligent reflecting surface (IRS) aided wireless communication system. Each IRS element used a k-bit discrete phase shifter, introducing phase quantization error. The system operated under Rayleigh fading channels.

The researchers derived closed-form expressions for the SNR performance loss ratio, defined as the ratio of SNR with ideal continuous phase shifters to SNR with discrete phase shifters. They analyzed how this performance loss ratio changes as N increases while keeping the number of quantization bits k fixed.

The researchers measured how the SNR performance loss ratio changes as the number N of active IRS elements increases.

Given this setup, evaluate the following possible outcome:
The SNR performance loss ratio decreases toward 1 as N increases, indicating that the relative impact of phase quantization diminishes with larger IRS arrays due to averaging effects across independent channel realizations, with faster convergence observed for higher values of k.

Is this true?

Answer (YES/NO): NO